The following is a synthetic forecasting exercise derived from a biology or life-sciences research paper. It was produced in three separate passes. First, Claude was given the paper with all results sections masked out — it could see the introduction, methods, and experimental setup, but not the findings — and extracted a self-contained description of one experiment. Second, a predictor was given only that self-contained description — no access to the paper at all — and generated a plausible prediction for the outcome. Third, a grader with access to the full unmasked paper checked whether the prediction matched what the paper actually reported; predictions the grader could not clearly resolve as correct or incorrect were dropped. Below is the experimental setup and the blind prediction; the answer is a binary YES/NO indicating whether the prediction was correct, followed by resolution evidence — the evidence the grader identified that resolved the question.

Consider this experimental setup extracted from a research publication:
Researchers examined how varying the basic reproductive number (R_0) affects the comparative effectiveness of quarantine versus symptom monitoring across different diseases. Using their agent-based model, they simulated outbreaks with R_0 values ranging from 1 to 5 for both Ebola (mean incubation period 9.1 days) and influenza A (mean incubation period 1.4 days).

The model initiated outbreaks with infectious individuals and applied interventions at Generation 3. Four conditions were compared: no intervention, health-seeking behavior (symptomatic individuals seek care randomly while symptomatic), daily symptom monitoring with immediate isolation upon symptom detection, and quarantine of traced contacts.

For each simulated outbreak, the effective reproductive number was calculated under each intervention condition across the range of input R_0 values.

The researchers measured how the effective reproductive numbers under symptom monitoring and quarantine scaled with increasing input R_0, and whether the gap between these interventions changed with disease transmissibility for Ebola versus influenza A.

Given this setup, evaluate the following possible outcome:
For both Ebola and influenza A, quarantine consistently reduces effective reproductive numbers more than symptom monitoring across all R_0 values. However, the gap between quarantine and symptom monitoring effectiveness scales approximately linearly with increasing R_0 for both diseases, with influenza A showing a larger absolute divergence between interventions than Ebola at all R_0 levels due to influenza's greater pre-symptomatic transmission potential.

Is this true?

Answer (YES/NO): NO